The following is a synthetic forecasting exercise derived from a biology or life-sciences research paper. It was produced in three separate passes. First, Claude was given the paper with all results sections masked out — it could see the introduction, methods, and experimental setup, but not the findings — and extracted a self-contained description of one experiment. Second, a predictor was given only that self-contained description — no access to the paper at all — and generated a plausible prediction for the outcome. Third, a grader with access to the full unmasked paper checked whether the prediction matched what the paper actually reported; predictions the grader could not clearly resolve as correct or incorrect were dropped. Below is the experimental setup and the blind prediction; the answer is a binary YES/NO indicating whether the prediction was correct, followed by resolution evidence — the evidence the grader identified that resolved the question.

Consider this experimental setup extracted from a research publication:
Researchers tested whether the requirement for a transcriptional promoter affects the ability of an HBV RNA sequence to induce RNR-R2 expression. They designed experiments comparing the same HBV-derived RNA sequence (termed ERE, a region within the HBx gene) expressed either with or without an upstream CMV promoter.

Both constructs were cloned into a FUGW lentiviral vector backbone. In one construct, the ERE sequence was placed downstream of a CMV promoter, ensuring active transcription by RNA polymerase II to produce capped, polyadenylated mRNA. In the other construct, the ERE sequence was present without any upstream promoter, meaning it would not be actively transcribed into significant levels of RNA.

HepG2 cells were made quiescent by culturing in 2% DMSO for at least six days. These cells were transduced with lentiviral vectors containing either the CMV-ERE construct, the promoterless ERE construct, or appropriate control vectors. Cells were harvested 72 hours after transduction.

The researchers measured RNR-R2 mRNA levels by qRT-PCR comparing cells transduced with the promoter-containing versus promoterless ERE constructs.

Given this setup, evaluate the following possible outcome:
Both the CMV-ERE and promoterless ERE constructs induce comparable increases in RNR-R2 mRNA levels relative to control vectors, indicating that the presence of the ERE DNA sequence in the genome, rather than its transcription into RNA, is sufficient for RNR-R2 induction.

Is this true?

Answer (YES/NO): NO